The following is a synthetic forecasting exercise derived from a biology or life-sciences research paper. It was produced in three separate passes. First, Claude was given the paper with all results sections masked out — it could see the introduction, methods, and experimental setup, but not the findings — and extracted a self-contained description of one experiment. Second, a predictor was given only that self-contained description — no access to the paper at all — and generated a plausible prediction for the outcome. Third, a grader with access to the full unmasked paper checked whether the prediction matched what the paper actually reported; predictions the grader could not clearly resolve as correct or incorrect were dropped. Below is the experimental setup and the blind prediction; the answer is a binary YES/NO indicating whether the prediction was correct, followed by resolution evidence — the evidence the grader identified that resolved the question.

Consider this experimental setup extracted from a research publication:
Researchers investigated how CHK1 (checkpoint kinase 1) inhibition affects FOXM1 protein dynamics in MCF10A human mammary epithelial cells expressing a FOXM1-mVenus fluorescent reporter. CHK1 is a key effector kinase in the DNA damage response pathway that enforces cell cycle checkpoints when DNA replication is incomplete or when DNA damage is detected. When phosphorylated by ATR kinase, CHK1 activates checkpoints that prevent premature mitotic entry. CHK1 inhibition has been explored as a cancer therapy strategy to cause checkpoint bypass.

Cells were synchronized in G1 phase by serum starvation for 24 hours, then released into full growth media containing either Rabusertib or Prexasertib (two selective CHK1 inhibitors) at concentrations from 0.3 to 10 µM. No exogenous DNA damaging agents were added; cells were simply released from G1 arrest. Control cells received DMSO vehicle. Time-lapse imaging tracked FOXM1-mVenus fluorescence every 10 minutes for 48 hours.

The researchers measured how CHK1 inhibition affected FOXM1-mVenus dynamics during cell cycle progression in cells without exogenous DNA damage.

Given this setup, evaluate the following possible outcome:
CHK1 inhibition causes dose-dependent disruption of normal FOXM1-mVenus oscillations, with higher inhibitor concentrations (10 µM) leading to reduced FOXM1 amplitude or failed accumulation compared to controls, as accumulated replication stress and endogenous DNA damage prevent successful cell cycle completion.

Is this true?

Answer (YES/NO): NO